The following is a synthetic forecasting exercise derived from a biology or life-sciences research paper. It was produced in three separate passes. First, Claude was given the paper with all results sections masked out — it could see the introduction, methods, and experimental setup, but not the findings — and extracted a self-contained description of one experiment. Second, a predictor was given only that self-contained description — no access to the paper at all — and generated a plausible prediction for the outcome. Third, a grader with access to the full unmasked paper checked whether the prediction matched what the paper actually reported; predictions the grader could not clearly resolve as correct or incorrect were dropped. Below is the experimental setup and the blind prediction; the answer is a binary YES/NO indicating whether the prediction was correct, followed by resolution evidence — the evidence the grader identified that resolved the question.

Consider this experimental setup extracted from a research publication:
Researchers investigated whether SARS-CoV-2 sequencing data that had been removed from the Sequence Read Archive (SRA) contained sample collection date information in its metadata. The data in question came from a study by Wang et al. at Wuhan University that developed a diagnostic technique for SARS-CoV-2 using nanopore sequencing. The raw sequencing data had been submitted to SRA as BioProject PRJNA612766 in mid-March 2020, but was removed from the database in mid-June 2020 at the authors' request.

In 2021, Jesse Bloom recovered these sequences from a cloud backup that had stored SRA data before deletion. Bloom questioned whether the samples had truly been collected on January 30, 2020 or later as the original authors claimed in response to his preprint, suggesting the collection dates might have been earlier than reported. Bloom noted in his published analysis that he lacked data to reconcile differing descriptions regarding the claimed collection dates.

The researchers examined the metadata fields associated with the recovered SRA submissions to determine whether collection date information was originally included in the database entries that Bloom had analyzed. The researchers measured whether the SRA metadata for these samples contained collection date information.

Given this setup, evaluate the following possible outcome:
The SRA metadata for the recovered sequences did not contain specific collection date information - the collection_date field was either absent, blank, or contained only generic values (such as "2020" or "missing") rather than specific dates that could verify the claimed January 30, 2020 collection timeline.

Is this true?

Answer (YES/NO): NO